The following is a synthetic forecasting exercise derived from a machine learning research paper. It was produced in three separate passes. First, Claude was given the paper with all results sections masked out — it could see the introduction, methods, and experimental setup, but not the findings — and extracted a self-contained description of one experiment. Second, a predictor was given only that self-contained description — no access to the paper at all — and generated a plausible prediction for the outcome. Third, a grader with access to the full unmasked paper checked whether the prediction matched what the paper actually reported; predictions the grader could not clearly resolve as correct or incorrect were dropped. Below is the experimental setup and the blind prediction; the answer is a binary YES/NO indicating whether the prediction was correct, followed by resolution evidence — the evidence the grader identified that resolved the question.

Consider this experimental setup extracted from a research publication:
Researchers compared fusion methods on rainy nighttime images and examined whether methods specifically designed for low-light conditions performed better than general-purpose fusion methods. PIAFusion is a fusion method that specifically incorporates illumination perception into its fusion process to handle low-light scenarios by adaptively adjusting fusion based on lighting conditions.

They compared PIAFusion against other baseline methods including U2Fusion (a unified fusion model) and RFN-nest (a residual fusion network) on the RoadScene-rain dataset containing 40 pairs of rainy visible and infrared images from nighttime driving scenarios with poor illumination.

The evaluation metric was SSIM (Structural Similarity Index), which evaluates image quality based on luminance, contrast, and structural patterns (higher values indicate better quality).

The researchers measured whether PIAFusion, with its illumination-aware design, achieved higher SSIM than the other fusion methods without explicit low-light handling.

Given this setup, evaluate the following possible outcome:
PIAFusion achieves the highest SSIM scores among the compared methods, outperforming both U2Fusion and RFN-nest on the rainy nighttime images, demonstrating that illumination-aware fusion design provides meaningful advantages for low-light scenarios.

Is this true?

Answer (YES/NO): NO